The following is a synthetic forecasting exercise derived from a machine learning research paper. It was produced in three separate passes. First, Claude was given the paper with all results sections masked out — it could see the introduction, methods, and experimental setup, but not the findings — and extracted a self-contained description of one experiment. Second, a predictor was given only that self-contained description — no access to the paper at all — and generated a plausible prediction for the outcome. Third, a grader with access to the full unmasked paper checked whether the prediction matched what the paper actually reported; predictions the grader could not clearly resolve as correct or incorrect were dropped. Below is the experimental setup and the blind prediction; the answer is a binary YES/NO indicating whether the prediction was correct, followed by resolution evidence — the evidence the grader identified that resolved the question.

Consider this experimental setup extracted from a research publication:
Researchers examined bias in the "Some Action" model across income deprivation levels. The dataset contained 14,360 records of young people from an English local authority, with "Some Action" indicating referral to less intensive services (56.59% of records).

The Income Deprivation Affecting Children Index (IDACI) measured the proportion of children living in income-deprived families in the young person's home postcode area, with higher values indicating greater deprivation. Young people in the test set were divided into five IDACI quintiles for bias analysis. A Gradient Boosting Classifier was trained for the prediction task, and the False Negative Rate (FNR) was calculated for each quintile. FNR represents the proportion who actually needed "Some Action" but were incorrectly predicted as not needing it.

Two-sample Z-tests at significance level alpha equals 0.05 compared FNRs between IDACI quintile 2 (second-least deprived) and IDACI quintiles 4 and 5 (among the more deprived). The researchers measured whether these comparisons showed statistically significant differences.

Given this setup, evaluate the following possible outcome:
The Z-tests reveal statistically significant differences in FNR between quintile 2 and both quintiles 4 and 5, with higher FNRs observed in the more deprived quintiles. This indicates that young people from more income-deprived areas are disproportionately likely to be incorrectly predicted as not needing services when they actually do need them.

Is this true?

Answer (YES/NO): NO